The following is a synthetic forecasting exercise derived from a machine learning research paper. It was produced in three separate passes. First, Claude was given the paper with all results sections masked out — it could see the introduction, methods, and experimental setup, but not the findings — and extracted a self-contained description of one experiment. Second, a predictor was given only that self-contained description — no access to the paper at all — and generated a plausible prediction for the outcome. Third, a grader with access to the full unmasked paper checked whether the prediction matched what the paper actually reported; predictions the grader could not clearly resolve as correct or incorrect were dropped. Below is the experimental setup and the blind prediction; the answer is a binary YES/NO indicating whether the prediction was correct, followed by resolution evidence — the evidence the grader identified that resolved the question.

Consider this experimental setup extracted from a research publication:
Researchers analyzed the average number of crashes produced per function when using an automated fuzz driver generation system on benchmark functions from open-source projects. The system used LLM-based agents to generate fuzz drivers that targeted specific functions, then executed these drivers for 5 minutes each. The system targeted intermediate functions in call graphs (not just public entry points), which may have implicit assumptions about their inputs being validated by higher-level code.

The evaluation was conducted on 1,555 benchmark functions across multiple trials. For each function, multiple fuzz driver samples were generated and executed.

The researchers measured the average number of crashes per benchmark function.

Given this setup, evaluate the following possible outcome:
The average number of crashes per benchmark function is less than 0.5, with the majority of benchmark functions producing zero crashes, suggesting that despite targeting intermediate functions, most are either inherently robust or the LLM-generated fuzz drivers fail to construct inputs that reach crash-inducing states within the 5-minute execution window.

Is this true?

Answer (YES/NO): NO